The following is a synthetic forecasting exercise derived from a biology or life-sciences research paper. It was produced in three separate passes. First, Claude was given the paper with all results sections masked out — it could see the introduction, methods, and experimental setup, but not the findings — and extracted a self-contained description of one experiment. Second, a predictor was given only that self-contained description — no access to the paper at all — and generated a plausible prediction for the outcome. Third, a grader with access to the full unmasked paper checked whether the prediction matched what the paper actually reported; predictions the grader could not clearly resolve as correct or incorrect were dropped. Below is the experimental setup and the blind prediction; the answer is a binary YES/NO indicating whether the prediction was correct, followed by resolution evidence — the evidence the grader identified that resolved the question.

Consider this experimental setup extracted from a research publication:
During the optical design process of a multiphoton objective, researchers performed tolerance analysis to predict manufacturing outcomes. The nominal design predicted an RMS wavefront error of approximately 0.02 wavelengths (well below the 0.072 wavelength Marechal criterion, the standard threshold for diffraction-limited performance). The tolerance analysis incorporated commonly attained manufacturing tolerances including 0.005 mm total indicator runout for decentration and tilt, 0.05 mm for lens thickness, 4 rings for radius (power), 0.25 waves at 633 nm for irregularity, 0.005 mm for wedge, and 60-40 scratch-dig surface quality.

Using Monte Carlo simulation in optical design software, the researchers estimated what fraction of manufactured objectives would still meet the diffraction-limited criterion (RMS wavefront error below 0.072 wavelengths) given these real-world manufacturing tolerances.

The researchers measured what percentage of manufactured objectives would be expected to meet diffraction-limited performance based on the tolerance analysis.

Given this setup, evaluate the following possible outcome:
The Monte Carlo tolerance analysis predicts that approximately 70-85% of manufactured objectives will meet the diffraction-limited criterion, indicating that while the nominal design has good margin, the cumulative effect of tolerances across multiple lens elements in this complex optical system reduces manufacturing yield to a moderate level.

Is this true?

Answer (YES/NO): NO